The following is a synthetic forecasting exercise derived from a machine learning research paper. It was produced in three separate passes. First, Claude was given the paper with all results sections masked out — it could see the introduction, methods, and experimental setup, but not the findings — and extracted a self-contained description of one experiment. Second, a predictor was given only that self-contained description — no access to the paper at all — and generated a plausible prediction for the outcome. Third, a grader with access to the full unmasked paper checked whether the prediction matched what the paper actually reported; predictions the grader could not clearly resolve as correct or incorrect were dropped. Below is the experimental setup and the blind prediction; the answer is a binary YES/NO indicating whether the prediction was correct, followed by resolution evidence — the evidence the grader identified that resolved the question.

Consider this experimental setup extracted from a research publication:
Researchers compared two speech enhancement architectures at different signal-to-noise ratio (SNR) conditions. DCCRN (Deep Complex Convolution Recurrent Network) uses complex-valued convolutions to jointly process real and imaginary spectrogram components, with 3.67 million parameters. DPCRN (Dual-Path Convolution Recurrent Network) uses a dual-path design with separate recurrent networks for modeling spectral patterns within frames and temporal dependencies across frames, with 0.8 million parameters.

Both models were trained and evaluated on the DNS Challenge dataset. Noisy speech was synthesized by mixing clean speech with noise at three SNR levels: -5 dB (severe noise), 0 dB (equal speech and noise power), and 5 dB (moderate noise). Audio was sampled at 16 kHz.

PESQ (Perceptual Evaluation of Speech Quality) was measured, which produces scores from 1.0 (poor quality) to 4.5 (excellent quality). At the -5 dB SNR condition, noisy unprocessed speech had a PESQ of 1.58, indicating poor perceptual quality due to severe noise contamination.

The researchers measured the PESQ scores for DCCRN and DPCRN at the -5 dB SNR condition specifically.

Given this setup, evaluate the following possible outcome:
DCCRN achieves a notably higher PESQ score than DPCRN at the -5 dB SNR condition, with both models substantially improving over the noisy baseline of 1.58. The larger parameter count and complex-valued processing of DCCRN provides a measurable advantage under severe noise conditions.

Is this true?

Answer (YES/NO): NO